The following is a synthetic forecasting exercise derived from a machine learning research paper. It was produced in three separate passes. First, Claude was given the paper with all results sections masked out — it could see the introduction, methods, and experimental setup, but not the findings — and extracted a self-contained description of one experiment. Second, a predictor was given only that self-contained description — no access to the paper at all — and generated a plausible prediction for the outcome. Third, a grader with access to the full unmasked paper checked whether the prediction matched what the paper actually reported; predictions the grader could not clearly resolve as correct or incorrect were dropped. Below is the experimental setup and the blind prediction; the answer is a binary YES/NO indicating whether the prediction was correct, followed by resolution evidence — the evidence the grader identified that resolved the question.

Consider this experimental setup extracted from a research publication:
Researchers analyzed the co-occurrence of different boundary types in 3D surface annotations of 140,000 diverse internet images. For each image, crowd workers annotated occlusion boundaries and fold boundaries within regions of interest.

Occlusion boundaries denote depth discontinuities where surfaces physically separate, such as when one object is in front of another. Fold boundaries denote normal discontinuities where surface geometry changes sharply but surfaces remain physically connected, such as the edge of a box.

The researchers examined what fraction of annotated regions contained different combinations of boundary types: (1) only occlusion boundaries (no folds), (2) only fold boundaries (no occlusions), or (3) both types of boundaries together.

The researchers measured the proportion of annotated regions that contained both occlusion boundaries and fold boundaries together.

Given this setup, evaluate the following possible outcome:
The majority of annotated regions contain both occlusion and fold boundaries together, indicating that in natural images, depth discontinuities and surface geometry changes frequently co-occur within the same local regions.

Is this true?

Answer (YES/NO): NO